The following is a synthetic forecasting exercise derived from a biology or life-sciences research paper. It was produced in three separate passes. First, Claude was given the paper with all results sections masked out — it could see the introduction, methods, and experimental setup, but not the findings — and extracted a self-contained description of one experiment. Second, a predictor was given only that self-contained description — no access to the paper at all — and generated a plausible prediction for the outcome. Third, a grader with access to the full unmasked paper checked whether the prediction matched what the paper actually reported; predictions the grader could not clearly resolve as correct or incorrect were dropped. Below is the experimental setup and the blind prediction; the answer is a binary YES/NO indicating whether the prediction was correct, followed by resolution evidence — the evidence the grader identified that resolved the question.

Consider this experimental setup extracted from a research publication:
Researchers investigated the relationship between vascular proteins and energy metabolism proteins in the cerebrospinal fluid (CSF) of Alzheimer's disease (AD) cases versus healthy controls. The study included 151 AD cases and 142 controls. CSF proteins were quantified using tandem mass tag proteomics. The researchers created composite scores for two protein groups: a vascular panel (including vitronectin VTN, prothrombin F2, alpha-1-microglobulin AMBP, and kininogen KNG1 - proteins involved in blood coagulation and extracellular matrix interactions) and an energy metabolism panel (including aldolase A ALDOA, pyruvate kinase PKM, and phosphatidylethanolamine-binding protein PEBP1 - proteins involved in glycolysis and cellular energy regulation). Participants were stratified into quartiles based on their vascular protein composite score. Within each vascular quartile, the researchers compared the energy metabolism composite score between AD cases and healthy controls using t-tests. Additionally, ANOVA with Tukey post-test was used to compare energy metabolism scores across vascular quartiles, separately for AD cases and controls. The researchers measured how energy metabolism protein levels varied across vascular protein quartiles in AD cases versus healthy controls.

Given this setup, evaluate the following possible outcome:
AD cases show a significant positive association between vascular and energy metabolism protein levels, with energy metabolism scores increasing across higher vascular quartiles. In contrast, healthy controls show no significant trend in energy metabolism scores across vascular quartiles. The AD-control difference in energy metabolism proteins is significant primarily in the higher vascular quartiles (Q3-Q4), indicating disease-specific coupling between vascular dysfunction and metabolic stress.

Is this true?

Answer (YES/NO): NO